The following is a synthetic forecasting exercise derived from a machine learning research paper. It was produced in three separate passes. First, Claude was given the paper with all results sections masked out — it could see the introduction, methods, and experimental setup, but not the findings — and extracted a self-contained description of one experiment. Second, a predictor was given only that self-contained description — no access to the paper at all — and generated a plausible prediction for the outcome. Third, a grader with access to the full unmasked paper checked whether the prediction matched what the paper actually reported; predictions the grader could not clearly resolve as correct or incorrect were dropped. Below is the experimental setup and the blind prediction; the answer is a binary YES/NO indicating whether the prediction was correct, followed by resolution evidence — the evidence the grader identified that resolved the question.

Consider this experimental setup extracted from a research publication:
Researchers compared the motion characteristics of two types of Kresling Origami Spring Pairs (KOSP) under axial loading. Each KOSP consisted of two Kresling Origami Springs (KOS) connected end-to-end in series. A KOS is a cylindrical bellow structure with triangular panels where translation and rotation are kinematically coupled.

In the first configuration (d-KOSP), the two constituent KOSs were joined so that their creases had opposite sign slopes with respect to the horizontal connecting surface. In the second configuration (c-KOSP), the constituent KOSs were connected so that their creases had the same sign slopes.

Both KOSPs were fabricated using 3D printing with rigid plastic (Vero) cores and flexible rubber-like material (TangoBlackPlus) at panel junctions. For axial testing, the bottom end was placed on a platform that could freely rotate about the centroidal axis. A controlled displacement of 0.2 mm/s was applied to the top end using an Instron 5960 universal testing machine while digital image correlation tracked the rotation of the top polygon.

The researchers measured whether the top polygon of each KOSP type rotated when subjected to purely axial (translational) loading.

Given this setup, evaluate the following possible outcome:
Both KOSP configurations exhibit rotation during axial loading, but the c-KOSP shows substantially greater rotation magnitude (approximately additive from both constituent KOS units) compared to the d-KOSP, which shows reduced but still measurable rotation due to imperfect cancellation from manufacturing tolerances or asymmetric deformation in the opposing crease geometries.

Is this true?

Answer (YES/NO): NO